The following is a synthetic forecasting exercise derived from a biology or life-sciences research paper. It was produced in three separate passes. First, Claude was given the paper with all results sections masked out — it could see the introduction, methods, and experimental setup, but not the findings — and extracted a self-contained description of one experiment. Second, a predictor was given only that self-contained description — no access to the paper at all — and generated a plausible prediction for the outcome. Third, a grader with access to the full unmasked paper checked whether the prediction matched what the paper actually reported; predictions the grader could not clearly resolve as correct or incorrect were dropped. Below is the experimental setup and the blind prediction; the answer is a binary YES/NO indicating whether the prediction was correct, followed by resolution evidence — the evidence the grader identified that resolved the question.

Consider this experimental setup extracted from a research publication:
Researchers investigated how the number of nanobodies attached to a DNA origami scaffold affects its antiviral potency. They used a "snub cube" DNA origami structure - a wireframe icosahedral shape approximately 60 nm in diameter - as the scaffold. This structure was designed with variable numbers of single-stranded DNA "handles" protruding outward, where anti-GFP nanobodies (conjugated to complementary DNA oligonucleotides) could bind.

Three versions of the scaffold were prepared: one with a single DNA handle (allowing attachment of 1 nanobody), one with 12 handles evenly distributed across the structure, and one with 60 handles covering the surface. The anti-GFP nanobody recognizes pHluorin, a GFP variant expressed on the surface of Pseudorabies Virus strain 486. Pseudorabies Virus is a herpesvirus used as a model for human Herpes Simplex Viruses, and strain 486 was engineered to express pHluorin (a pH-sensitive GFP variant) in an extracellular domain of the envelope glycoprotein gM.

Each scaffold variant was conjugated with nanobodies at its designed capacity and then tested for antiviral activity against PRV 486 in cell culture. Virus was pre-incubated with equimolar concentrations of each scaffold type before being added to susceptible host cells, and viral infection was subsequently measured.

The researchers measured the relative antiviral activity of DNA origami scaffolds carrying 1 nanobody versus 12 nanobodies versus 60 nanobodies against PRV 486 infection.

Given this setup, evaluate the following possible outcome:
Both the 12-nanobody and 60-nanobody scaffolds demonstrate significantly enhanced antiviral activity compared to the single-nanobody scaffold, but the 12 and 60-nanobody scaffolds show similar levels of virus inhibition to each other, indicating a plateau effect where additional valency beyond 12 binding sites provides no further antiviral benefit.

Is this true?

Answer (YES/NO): NO